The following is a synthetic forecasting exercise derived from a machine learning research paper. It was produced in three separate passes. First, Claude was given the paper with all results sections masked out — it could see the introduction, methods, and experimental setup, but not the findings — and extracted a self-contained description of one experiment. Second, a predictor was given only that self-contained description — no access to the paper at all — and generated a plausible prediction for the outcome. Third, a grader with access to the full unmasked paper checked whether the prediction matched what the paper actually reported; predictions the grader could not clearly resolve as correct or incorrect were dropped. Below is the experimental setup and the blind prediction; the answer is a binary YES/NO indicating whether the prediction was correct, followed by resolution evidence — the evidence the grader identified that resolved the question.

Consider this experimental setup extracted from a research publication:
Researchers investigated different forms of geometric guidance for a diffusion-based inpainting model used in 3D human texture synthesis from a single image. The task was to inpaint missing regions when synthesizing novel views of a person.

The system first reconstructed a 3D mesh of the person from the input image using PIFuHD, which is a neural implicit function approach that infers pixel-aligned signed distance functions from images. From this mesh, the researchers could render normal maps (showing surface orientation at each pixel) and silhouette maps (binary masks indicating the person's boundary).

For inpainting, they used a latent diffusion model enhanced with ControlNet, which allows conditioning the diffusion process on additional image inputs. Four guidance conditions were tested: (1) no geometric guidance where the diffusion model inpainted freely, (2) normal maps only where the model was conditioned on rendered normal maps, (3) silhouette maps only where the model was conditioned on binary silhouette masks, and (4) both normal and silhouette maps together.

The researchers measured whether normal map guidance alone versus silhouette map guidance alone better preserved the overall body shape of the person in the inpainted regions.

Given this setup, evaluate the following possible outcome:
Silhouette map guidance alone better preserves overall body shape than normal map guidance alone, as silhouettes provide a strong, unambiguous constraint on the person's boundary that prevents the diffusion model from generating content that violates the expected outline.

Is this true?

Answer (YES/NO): YES